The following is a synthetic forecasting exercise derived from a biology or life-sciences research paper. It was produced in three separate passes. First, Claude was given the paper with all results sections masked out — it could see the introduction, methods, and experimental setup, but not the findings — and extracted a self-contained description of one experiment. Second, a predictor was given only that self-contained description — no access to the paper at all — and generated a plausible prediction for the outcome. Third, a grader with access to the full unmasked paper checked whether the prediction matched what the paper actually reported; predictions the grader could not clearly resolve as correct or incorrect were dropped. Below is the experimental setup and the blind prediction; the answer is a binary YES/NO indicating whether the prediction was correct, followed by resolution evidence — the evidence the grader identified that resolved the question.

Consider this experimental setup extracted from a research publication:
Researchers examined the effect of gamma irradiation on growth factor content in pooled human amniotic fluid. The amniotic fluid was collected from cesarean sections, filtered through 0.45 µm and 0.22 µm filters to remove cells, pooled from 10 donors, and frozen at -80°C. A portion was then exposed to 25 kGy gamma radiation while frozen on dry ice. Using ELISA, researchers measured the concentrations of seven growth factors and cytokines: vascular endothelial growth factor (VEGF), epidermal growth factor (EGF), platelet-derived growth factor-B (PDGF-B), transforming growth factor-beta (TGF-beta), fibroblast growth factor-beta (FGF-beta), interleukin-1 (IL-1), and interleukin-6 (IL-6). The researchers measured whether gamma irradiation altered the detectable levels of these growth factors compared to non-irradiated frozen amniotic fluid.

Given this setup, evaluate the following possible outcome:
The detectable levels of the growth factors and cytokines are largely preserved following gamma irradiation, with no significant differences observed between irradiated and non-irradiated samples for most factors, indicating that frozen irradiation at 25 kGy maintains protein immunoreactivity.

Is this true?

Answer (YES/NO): NO